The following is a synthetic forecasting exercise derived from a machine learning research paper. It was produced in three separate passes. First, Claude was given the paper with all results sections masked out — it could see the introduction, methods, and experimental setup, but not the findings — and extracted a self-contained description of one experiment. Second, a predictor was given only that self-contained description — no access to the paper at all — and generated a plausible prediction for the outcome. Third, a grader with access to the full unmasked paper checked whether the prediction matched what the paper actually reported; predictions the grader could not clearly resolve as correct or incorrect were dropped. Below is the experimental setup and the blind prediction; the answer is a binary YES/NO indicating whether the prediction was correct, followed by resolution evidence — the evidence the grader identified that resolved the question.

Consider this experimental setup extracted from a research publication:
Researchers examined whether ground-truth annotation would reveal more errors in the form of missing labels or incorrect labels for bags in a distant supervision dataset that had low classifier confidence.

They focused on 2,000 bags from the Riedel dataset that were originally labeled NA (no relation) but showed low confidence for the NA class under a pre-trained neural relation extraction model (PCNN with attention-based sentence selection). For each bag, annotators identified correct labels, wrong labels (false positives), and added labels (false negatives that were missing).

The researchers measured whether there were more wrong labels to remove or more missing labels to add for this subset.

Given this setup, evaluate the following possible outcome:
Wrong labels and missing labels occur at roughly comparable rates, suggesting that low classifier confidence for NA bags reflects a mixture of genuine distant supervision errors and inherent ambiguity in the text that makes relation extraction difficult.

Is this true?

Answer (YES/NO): YES